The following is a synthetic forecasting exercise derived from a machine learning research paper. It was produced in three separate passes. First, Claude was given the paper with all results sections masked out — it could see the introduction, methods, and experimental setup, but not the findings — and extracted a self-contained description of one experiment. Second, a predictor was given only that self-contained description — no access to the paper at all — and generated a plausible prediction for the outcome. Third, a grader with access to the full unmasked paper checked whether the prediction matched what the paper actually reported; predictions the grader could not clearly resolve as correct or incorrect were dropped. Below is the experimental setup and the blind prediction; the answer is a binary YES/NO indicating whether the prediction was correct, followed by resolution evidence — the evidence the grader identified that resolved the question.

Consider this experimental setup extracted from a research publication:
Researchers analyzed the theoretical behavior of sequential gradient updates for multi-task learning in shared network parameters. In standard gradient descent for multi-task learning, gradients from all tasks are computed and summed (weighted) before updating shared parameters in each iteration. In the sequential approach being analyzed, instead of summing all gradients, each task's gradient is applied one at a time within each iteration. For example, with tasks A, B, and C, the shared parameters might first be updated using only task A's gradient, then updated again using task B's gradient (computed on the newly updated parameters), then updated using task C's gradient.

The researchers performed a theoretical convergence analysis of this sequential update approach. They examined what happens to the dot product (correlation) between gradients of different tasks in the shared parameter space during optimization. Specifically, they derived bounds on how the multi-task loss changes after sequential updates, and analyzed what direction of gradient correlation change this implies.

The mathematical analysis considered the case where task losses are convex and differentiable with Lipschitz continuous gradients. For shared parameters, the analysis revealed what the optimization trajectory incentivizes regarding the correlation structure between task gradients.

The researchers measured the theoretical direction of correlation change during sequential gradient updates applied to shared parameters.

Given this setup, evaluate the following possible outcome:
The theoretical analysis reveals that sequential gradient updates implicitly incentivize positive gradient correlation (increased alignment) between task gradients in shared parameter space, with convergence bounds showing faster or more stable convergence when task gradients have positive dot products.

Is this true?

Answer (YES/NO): NO